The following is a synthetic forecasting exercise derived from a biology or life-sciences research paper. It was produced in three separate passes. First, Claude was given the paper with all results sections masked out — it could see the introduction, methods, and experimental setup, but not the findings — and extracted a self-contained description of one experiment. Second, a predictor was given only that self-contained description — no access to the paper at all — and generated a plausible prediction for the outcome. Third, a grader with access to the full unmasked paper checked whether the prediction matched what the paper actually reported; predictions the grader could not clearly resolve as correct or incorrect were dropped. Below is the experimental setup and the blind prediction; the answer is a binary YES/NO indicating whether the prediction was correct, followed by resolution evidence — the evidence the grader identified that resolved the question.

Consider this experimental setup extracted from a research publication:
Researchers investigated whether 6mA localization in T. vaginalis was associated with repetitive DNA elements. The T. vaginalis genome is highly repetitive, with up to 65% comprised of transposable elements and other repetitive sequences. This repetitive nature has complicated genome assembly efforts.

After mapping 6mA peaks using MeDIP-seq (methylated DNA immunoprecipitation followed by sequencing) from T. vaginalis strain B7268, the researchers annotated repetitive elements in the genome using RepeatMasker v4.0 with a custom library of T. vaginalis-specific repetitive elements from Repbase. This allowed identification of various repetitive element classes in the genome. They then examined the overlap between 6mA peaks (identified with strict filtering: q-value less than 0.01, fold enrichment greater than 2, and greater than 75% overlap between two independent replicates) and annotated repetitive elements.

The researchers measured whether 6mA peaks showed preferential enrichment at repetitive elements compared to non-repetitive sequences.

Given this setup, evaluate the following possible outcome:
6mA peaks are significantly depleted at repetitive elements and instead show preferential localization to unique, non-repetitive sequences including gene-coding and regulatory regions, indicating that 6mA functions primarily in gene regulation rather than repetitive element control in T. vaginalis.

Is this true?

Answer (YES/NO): NO